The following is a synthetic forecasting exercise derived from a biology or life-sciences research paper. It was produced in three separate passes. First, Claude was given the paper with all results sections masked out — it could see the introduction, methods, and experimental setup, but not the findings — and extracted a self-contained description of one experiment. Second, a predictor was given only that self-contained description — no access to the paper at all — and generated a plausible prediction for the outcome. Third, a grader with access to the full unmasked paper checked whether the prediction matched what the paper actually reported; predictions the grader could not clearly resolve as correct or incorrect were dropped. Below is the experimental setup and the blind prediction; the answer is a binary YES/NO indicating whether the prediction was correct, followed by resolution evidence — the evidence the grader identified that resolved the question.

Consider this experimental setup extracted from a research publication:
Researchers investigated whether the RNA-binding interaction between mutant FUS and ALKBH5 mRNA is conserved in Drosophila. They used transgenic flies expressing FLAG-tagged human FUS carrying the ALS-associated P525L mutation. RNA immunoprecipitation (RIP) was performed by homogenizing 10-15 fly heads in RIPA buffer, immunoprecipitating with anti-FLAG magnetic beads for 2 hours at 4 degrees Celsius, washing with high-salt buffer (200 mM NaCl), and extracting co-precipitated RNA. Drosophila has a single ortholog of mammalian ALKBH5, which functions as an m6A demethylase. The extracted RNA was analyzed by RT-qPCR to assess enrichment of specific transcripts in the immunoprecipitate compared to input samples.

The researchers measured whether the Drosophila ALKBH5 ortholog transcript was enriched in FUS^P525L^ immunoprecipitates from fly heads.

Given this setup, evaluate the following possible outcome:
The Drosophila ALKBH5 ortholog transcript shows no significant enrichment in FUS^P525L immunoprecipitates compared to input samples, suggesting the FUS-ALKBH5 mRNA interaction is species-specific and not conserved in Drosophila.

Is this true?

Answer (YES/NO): NO